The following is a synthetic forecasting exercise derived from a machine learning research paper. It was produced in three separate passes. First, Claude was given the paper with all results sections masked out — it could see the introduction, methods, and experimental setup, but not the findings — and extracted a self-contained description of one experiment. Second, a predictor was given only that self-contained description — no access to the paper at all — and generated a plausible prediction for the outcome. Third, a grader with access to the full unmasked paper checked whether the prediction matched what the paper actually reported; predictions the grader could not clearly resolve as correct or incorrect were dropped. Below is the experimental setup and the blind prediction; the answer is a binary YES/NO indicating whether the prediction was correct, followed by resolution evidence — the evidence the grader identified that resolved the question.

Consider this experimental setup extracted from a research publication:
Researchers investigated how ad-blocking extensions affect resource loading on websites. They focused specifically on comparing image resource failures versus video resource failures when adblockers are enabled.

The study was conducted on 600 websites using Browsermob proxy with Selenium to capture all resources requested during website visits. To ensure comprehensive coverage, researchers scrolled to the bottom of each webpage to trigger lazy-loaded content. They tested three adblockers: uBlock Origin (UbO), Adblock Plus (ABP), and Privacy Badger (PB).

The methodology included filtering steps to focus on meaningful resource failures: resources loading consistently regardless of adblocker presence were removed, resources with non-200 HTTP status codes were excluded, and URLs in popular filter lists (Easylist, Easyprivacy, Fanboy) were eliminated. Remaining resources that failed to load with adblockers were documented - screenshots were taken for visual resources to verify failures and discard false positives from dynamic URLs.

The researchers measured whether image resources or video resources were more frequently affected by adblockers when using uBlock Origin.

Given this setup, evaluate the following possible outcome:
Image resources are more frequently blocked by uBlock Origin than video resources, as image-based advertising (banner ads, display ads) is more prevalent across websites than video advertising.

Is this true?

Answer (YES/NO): YES